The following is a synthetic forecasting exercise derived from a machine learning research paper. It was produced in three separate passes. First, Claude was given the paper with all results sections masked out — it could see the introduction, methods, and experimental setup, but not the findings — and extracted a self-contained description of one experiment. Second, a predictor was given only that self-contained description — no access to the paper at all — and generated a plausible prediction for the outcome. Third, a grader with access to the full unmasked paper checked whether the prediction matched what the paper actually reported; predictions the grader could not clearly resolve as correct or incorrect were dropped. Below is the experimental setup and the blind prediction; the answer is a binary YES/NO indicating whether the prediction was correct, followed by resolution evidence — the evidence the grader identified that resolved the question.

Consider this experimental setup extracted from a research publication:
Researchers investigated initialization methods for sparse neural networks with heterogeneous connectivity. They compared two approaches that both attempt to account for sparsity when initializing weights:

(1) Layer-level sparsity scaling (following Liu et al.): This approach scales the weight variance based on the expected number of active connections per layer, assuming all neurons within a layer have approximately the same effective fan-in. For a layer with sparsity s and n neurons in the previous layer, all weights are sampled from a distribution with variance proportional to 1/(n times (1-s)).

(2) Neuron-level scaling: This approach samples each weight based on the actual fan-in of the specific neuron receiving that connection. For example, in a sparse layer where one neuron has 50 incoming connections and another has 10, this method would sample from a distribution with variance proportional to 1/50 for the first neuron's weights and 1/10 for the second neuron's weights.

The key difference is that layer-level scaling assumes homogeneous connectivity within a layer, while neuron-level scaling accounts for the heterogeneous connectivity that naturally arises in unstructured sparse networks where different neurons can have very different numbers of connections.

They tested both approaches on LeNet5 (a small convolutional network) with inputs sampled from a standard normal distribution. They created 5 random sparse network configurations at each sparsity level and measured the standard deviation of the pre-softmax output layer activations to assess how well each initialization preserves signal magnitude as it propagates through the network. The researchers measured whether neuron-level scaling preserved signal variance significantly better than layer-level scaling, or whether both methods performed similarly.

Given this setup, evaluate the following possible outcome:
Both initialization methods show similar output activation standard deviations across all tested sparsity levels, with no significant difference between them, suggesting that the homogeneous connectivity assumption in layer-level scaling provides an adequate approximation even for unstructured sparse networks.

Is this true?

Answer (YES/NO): YES